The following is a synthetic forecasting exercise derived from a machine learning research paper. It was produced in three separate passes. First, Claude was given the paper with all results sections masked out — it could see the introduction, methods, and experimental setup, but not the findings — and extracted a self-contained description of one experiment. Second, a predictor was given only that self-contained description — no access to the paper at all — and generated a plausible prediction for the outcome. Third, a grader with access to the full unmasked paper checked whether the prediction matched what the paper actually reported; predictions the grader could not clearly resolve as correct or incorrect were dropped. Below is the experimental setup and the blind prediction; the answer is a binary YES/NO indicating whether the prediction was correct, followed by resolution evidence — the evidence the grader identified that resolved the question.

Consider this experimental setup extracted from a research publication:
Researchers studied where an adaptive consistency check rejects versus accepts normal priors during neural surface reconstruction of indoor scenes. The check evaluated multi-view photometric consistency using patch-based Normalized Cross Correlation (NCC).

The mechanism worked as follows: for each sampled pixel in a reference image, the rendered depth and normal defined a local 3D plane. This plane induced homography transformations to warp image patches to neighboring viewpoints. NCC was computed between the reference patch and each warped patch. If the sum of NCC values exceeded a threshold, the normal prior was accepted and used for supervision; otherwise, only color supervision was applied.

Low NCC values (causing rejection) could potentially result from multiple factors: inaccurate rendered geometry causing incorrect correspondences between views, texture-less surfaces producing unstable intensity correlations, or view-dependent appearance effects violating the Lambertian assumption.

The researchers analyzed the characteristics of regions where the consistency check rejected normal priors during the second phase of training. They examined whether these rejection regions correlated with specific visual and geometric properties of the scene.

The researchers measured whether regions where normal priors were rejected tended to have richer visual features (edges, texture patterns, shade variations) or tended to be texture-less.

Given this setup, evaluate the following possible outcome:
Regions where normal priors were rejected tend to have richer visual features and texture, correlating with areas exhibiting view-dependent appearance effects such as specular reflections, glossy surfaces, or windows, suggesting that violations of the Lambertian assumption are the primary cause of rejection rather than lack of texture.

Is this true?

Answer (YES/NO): NO